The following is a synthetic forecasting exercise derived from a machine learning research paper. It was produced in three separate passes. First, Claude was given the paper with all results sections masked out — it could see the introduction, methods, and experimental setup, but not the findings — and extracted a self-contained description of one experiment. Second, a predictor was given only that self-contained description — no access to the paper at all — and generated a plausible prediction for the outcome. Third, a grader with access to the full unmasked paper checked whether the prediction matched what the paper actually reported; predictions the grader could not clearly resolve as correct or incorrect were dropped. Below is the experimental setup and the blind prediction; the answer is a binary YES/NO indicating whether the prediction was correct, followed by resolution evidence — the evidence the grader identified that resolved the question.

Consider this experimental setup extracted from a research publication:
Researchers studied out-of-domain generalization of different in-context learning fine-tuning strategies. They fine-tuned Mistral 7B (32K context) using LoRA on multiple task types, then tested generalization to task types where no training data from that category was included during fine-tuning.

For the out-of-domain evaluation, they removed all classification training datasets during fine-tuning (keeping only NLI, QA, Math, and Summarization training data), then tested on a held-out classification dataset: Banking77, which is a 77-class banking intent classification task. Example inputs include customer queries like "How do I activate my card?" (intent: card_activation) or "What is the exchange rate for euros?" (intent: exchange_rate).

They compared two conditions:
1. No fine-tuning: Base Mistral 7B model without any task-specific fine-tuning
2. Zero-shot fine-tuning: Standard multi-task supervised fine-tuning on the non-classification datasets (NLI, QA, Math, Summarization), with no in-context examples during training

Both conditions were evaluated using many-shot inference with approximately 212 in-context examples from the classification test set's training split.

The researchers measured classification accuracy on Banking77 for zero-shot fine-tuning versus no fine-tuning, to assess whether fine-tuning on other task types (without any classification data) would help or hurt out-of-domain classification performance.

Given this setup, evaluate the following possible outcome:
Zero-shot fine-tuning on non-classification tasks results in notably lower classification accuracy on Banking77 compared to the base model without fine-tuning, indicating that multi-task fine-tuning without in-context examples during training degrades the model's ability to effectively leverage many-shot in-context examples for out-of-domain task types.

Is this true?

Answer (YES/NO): NO